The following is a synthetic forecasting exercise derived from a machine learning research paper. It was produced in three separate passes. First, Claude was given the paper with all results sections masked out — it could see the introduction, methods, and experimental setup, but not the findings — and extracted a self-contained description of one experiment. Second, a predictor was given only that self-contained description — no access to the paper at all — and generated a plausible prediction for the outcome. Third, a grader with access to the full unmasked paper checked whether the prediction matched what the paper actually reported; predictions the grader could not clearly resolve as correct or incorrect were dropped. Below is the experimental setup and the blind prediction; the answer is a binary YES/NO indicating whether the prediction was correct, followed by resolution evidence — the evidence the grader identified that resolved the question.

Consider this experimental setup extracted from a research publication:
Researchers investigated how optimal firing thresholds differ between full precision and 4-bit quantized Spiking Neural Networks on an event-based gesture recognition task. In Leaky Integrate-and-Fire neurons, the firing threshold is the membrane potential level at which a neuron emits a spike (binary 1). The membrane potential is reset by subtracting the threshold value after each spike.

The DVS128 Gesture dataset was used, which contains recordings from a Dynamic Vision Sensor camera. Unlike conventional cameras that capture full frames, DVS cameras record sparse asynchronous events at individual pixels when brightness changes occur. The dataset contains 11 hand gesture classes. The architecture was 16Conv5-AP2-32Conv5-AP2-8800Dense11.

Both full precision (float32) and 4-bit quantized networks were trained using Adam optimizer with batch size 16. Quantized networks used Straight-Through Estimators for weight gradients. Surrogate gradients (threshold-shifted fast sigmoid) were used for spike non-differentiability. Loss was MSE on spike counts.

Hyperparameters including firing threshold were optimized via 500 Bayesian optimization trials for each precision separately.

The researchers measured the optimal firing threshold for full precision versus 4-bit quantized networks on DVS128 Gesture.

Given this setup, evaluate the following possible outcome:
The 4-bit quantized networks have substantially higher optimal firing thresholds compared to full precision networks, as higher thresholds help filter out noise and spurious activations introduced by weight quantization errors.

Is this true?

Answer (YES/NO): NO